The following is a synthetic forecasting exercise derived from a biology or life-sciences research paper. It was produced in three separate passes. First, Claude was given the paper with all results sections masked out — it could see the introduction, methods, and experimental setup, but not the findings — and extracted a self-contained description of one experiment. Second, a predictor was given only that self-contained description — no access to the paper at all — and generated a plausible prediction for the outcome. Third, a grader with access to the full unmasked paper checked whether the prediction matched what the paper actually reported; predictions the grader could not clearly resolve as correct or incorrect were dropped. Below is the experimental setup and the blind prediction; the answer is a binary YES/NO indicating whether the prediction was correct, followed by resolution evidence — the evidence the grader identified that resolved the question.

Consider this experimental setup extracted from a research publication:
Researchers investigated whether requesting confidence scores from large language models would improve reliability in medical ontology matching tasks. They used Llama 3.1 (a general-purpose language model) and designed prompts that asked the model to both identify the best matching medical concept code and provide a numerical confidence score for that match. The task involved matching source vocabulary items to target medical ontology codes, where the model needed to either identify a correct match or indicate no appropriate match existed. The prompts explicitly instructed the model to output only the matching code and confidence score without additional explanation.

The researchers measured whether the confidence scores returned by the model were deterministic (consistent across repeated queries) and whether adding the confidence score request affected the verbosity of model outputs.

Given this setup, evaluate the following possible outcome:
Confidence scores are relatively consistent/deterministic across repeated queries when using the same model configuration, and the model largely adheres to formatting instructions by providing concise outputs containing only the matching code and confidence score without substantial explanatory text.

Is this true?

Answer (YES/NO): NO